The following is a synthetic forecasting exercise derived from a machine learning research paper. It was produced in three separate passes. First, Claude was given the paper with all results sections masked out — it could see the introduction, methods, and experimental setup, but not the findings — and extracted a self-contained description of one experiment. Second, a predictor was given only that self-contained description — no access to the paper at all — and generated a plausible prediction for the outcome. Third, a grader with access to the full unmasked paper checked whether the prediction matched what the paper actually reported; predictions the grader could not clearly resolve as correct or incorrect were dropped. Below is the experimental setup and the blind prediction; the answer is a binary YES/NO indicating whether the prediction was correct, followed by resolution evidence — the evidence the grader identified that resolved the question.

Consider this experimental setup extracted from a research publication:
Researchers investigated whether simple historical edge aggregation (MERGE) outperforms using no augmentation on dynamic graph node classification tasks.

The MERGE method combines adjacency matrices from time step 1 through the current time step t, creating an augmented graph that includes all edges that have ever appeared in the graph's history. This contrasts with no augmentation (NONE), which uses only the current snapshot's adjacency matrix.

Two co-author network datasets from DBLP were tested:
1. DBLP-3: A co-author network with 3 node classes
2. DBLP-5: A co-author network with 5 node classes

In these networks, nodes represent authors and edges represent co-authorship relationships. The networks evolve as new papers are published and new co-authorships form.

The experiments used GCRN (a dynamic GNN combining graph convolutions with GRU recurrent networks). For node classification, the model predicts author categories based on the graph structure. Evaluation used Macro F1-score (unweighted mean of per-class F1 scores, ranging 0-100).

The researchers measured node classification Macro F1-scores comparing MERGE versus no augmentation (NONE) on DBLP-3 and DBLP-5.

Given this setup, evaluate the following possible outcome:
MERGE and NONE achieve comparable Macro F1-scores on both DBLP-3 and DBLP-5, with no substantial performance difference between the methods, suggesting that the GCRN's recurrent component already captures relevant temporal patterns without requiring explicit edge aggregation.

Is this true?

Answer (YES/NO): YES